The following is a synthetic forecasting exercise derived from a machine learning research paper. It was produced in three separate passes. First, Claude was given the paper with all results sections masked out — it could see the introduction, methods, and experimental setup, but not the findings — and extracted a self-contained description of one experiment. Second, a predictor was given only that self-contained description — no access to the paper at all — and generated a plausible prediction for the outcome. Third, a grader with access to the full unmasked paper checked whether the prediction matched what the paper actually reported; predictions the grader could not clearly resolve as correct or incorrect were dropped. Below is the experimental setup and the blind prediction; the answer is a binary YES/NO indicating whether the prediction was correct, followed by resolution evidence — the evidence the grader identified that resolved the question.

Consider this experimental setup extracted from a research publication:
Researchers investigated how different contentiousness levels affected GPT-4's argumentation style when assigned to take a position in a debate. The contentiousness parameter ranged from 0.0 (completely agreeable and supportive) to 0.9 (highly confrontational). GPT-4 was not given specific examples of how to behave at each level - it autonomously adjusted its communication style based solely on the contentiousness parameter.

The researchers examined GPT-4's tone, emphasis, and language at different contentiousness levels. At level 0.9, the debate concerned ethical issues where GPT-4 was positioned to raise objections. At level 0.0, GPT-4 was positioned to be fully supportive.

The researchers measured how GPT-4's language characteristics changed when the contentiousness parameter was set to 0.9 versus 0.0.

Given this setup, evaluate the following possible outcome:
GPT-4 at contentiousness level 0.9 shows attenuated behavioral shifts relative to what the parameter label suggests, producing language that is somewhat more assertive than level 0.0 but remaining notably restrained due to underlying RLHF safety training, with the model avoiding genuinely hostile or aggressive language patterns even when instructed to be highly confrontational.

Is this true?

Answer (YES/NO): NO